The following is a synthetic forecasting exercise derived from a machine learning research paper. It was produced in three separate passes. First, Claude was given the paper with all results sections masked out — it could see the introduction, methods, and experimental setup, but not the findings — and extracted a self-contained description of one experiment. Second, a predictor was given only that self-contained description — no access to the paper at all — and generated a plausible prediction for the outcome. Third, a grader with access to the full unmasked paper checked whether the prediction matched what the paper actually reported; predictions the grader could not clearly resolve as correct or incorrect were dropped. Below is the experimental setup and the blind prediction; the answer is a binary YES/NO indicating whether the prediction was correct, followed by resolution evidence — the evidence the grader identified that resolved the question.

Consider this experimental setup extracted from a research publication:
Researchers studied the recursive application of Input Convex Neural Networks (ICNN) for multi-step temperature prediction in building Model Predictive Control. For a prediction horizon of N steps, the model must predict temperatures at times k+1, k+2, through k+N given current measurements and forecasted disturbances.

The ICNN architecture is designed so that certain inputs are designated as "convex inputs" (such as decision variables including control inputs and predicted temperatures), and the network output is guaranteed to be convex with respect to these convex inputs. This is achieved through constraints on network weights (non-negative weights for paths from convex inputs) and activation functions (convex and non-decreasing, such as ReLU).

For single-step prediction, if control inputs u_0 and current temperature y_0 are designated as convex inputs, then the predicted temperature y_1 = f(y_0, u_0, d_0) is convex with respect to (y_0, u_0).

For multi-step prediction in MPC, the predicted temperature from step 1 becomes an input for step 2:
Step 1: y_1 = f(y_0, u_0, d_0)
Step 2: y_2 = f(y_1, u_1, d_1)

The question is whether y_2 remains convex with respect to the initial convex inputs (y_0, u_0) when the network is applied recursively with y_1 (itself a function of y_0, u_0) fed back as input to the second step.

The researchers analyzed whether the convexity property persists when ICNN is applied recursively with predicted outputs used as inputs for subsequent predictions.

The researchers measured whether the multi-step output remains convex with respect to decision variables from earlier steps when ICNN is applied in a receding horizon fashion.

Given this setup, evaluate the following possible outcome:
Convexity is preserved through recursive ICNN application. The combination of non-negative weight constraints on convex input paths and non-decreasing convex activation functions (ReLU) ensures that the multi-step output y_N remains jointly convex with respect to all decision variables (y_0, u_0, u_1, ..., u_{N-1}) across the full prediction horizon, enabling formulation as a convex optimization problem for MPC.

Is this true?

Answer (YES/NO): YES